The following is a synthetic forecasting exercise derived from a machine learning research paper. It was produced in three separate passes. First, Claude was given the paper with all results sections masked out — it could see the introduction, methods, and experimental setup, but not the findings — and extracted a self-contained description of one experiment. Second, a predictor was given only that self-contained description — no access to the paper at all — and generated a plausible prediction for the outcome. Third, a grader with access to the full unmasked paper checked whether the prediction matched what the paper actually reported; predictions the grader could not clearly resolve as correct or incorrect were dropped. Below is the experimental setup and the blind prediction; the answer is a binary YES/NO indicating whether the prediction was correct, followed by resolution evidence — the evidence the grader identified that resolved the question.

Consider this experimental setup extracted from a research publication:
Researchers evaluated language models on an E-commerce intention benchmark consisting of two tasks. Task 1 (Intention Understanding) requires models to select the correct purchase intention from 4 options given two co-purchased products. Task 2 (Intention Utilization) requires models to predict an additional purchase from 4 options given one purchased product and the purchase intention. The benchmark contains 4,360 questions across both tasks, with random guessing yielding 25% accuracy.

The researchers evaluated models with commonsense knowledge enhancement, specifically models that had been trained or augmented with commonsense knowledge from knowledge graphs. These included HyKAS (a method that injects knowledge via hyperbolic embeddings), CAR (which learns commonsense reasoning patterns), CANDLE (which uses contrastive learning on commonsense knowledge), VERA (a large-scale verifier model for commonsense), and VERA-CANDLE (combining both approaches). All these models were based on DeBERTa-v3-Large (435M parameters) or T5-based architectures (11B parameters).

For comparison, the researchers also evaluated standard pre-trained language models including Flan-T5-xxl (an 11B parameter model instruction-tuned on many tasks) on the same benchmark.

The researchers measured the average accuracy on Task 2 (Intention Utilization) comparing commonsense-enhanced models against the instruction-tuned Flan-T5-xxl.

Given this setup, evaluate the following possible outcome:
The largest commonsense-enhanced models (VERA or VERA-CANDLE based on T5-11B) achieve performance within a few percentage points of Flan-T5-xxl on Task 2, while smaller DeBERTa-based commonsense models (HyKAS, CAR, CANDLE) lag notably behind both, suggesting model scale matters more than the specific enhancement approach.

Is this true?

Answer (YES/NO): NO